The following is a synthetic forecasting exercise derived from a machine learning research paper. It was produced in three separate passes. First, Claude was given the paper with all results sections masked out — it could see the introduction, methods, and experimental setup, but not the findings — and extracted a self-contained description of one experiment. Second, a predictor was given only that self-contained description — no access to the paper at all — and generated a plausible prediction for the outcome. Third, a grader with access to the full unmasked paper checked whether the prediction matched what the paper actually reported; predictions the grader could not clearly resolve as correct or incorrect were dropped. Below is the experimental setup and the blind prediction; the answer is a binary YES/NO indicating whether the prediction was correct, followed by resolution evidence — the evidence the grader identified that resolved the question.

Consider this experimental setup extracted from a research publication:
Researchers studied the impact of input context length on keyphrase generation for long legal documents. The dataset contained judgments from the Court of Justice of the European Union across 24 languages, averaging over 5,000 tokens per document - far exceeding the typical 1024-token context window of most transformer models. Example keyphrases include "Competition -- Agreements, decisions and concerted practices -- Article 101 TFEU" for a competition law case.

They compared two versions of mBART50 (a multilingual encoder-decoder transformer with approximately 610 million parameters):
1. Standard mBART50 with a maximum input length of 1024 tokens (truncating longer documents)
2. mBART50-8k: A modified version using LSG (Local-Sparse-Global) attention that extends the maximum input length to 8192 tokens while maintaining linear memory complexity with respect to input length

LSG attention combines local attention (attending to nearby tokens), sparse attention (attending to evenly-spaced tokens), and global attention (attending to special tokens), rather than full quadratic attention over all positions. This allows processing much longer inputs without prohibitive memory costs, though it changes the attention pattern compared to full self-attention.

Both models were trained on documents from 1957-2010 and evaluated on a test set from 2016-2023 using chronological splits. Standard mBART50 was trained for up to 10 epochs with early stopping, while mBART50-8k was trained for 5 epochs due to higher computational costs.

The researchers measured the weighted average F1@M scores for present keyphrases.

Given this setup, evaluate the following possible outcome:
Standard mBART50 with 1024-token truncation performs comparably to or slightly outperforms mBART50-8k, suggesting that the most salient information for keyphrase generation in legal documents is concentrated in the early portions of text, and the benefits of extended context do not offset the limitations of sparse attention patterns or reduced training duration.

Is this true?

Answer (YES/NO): NO